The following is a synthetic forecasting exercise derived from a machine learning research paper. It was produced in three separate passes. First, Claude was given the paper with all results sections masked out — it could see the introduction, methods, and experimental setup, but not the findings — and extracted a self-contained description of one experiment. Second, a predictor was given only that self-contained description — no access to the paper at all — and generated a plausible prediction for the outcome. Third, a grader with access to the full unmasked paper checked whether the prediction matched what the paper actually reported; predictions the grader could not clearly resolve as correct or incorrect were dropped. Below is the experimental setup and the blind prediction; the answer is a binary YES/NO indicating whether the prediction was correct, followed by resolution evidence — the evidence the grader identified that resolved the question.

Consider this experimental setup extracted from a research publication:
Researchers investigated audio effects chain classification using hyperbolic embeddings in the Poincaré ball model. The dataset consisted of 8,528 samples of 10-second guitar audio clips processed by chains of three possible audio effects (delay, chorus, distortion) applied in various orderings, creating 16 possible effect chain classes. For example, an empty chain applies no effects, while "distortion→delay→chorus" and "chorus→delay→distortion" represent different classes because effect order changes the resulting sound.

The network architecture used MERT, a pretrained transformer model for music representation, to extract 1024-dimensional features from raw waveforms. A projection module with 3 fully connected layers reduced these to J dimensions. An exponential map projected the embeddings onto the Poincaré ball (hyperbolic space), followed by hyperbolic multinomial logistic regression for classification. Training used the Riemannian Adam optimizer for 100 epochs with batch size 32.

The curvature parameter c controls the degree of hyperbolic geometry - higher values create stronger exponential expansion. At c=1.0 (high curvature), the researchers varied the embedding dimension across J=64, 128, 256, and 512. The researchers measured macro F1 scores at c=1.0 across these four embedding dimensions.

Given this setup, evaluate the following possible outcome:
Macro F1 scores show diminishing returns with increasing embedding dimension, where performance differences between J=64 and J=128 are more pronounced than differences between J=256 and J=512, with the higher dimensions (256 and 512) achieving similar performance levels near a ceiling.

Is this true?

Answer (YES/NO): NO